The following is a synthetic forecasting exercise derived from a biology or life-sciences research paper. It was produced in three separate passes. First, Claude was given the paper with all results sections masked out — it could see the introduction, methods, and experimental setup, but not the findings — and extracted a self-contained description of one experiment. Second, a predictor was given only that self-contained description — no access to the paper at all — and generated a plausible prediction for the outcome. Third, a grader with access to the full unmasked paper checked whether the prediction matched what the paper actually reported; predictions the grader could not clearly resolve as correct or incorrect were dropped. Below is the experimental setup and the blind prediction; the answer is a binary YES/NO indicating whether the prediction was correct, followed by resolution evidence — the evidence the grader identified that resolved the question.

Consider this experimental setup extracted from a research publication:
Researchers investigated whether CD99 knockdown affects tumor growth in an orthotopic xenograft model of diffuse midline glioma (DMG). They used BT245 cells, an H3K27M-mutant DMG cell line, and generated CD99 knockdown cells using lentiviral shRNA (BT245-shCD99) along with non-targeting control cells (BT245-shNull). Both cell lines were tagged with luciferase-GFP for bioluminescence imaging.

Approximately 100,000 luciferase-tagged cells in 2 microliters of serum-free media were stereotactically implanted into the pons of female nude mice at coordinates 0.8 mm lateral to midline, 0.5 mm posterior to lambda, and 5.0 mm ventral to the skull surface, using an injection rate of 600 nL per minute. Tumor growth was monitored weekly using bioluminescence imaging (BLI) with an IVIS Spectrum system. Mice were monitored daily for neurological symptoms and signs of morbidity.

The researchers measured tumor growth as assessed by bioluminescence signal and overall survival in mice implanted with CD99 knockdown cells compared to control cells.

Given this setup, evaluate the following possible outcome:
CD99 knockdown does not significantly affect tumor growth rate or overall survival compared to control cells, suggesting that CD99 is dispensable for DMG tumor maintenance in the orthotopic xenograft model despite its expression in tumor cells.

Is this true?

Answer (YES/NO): NO